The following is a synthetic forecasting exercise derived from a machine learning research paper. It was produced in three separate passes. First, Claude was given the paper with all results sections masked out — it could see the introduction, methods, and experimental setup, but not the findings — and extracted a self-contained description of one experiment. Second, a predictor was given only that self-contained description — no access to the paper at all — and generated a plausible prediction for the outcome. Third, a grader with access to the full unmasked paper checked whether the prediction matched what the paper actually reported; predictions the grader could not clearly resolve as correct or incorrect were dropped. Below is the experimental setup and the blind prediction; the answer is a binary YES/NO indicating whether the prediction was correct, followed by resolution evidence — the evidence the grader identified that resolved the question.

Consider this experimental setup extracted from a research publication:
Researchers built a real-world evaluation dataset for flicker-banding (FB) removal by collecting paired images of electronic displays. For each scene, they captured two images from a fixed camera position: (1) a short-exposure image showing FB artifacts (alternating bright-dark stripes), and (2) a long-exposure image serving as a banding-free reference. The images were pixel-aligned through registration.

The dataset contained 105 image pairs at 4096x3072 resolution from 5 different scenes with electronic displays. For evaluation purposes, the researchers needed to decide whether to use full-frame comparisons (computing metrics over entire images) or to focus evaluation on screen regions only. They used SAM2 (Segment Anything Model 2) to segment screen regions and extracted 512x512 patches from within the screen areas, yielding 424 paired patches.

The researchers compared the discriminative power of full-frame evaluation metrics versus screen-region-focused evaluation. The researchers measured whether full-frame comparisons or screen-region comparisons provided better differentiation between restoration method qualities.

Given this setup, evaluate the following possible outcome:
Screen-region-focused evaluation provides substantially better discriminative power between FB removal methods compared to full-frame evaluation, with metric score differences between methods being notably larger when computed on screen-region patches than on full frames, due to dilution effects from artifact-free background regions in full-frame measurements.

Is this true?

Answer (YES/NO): NO